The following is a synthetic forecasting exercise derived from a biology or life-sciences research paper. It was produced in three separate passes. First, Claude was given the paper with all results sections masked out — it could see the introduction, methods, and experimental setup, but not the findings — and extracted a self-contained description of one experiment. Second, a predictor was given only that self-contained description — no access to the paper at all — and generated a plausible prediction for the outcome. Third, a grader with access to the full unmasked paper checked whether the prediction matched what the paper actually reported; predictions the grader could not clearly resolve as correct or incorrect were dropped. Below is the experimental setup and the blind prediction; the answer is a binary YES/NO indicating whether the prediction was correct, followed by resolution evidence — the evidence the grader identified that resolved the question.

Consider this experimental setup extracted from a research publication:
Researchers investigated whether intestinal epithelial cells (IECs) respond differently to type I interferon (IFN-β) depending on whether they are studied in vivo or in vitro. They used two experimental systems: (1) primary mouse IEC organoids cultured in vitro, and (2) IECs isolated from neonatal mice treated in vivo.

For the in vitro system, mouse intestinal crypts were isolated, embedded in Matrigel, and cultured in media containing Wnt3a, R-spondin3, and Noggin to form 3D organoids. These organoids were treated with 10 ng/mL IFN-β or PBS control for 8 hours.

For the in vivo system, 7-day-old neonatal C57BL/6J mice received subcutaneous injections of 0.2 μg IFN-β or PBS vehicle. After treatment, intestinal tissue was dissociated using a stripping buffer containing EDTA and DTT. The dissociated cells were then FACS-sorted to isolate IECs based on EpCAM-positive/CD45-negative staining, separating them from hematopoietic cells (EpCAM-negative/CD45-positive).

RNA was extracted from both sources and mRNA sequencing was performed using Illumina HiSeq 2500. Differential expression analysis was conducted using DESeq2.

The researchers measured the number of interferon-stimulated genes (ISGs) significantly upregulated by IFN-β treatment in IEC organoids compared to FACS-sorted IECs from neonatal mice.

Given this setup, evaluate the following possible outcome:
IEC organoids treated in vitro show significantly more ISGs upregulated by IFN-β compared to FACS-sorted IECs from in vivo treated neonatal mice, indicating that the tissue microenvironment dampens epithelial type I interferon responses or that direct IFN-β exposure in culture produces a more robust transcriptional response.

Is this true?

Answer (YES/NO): YES